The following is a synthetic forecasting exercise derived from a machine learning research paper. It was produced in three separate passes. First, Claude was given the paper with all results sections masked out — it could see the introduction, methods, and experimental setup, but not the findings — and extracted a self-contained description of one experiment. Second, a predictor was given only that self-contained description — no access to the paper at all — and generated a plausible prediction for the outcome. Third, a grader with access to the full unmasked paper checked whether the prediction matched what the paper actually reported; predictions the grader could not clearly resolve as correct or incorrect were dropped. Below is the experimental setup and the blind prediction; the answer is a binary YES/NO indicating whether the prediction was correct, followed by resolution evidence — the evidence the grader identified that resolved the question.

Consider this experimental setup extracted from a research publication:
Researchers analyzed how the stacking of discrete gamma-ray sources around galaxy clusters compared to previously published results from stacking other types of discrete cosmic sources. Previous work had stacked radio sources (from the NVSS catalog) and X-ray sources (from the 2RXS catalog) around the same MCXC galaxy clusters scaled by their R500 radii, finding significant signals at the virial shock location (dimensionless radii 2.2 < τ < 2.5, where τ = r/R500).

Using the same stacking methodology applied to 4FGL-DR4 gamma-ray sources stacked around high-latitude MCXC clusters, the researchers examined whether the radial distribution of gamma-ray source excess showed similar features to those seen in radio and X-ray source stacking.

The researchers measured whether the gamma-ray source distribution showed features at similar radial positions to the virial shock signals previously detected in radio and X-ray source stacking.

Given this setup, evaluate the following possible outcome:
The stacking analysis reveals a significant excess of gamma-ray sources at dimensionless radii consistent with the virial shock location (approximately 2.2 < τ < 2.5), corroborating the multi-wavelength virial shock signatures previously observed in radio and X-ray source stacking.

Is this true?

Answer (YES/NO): NO